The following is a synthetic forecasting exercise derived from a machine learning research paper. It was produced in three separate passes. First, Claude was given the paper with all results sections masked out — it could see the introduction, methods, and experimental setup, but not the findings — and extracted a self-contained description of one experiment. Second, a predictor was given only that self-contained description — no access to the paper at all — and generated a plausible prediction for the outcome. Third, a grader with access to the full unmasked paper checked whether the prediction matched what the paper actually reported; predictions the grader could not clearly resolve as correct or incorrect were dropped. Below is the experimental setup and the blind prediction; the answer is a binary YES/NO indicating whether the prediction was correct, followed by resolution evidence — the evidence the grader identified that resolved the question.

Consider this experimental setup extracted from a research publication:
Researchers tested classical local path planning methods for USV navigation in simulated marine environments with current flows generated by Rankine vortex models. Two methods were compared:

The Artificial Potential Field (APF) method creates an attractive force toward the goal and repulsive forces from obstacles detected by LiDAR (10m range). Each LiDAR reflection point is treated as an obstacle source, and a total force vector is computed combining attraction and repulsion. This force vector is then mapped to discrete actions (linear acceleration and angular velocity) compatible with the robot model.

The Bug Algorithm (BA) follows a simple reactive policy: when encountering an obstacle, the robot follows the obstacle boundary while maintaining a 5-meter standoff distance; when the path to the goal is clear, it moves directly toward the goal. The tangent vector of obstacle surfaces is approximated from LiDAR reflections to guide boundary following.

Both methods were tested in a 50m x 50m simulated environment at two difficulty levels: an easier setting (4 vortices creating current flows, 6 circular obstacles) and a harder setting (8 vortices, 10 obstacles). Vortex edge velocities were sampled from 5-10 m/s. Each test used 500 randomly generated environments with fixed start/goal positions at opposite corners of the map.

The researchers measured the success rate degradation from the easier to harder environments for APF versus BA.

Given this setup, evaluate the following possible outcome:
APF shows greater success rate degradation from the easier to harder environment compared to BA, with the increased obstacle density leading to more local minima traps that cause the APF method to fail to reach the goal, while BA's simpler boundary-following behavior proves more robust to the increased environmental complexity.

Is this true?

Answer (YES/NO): YES